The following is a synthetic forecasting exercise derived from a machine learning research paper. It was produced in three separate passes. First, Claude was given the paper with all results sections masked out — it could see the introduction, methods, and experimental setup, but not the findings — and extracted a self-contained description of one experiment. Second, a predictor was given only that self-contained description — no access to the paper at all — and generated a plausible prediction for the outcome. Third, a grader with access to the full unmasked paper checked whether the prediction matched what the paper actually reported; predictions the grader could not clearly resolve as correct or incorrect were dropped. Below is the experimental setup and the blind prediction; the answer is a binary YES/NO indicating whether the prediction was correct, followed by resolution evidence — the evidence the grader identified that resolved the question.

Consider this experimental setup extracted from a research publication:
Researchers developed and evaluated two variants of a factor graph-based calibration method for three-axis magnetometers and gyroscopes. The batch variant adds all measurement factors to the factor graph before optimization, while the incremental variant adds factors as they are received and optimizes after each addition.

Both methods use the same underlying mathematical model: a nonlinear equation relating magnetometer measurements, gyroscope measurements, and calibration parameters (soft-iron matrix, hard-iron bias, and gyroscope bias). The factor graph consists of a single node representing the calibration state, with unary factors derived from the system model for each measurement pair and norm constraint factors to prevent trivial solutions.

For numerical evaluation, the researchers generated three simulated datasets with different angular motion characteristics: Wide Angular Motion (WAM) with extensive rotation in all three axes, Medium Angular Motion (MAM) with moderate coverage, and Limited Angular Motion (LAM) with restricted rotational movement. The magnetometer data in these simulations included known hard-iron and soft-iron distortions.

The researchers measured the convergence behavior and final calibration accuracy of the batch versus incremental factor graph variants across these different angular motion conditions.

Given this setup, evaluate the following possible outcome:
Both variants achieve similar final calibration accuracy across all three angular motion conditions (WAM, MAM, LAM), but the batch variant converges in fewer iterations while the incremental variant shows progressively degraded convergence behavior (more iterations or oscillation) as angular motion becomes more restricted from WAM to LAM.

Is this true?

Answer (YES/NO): NO